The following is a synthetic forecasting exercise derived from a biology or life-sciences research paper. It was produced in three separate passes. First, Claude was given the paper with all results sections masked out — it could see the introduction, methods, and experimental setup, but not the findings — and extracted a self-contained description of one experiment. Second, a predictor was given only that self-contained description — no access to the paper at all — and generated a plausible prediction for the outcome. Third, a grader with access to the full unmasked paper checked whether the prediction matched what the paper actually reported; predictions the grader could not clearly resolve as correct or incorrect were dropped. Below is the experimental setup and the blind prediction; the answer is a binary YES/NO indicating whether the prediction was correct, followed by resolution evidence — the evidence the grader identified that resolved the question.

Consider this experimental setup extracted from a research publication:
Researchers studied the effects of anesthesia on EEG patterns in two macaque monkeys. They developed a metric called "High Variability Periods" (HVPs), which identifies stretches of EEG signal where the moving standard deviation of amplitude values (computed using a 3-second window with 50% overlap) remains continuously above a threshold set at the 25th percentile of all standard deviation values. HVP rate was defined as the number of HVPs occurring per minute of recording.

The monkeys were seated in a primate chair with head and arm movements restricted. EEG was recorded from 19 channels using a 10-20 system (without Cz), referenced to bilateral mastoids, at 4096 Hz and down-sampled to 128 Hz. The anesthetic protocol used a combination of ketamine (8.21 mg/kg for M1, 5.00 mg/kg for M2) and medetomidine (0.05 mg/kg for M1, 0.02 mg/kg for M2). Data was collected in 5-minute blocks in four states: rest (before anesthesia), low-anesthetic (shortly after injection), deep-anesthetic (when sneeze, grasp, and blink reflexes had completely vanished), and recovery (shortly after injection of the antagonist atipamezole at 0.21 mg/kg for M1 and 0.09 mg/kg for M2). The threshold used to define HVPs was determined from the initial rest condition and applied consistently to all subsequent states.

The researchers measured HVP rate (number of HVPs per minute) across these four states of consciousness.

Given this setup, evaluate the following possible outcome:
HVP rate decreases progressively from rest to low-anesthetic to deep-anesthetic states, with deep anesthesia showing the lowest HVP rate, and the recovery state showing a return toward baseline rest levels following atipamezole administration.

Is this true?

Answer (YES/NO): NO